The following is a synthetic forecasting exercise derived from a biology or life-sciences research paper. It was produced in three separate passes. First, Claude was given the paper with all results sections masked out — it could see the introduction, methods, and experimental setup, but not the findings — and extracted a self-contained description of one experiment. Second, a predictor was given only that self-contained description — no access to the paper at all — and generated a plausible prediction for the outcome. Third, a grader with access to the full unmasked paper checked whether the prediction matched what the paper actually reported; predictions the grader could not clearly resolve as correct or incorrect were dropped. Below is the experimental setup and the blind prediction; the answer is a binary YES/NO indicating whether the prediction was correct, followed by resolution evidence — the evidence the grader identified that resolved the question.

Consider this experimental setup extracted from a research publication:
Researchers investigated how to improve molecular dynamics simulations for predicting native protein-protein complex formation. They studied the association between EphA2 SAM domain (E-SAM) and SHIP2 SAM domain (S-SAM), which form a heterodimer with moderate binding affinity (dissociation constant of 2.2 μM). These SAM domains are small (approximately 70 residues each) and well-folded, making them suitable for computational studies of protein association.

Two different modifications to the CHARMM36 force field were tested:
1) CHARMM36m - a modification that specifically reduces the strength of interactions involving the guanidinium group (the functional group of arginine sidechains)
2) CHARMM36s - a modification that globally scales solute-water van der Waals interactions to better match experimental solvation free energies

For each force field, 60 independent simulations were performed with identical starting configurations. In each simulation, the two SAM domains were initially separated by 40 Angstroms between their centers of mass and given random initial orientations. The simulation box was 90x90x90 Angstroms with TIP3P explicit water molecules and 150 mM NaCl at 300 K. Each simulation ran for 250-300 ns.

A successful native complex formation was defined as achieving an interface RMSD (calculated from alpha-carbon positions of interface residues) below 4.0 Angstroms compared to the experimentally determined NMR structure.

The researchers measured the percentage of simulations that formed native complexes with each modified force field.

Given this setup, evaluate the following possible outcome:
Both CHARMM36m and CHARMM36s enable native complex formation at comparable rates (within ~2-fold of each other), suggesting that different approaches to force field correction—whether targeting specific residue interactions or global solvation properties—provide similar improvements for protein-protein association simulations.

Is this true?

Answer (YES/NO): YES